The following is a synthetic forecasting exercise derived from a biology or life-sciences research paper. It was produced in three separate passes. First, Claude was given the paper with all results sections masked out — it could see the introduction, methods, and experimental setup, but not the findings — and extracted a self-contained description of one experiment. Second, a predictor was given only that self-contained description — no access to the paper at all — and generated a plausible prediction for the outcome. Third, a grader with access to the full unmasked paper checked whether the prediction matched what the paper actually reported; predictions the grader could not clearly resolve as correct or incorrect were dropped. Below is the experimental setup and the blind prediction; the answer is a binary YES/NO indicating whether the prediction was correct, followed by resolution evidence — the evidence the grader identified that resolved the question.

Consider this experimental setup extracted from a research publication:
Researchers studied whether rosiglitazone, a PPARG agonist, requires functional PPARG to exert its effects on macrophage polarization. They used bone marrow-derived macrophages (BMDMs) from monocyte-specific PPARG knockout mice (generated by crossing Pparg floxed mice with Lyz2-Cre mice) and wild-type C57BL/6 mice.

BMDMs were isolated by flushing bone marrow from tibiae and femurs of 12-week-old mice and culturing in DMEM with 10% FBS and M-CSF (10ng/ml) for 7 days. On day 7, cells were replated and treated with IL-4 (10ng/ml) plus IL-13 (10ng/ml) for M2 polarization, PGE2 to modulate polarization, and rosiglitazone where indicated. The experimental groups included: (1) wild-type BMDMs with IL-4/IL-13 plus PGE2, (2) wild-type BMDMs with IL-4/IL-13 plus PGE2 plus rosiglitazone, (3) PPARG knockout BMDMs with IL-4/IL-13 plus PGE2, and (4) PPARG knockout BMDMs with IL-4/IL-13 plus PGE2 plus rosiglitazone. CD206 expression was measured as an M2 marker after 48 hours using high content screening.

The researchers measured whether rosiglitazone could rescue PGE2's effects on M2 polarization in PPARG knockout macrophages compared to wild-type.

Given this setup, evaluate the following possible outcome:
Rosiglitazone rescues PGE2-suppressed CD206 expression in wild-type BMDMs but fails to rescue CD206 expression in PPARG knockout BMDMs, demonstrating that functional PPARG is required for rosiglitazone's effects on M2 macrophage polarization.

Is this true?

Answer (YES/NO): NO